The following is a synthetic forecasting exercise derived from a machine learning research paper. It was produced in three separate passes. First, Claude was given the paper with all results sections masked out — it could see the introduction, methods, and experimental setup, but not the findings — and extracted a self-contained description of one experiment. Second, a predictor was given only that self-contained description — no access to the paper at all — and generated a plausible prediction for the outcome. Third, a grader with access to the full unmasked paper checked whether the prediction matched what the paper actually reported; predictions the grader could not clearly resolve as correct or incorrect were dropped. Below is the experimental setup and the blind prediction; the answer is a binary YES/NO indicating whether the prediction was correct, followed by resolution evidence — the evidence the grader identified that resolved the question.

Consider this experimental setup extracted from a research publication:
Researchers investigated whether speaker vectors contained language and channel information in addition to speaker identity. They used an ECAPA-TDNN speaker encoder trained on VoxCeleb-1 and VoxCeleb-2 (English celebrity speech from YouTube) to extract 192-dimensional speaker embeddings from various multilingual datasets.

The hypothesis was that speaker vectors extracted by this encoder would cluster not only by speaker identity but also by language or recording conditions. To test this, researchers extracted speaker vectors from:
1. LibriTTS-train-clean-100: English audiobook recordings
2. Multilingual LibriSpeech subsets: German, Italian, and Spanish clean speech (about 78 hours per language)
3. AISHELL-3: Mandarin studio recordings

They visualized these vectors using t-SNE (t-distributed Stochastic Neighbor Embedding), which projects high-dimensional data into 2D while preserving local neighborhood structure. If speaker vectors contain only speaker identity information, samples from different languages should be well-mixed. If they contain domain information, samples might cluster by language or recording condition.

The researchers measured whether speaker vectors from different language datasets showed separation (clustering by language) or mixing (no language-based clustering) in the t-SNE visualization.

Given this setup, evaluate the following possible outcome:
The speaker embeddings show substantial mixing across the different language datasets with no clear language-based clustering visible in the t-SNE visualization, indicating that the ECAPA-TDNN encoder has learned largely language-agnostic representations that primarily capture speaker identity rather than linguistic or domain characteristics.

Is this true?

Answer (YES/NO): NO